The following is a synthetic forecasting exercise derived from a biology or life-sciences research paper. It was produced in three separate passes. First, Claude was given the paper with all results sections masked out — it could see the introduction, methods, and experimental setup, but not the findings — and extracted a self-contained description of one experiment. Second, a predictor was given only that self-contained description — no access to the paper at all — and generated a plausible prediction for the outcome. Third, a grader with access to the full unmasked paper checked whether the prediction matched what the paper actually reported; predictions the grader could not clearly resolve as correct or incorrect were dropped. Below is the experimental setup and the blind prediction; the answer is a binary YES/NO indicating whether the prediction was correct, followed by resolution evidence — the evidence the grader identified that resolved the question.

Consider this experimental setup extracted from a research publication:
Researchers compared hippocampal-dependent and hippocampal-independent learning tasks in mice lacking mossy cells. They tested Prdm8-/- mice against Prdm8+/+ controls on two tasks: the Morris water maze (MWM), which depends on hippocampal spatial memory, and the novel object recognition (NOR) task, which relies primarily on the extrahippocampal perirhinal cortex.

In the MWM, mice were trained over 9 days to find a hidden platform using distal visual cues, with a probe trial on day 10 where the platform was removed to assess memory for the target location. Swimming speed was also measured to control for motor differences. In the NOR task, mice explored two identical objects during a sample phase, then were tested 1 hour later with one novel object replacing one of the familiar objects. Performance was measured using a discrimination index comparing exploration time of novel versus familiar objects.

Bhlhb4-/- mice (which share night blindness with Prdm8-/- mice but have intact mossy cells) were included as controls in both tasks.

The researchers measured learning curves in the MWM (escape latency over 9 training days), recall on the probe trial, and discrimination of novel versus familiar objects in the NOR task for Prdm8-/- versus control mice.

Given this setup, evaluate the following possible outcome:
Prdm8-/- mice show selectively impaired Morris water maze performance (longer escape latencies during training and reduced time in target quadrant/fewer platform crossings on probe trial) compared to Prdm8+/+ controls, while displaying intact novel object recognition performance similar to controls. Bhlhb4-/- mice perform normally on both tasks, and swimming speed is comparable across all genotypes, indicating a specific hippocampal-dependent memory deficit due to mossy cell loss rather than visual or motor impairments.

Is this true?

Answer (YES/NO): YES